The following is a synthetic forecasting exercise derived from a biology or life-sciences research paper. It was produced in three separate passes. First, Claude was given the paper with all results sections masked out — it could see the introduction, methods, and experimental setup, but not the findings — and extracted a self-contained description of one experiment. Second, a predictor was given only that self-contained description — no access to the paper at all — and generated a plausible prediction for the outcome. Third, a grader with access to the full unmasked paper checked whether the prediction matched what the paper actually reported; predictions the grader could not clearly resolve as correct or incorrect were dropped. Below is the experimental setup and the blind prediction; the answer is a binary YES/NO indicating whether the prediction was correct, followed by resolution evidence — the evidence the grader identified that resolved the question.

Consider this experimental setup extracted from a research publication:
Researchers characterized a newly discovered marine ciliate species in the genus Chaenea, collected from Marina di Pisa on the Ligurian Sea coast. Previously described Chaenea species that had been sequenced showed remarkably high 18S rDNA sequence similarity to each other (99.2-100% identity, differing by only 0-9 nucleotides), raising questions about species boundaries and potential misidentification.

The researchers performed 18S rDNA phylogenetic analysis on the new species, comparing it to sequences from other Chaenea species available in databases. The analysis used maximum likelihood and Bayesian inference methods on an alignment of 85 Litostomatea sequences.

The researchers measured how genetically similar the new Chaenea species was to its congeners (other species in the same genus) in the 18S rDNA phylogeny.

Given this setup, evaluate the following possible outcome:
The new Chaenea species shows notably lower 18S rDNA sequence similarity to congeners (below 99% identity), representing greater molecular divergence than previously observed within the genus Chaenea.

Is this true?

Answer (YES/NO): YES